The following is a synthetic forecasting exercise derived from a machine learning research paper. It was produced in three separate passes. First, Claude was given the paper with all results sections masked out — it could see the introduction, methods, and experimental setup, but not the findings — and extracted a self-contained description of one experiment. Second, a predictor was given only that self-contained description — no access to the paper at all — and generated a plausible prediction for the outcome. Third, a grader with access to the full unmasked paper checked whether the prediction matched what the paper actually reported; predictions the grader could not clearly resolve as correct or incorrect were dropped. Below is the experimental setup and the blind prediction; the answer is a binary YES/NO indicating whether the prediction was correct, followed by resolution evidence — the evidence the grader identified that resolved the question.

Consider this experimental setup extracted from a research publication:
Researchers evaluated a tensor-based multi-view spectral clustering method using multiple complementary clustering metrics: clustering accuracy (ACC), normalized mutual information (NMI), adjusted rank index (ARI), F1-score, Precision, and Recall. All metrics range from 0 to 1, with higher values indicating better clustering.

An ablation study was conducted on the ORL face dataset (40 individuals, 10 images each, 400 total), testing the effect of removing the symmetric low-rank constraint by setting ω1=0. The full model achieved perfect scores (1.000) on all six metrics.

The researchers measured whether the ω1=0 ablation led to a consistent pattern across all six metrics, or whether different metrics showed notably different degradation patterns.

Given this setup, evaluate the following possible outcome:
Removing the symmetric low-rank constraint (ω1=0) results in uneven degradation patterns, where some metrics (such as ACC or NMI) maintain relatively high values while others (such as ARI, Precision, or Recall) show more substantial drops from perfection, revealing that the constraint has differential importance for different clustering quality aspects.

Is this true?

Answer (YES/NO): YES